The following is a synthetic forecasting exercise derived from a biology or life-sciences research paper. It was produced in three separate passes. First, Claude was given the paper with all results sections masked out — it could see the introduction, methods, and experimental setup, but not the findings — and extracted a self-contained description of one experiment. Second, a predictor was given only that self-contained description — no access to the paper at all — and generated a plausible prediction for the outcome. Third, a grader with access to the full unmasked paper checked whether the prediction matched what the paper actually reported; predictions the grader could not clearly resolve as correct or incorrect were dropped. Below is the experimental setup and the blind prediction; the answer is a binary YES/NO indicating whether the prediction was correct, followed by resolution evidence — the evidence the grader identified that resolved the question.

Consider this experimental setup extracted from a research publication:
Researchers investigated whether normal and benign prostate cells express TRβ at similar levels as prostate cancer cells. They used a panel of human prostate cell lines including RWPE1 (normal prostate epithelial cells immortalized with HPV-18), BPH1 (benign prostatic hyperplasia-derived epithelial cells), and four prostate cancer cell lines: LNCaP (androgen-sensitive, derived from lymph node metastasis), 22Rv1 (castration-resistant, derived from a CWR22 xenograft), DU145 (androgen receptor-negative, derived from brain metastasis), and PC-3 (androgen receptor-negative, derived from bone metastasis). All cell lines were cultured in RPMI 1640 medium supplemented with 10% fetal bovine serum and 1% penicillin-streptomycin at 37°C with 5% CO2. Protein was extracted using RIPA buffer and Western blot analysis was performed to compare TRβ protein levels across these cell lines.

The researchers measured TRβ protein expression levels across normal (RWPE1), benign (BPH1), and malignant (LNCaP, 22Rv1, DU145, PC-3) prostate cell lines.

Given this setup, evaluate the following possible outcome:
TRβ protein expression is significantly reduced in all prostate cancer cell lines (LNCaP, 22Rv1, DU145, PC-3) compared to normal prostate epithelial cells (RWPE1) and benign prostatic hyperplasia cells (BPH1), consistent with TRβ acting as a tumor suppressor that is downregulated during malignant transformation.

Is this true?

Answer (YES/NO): NO